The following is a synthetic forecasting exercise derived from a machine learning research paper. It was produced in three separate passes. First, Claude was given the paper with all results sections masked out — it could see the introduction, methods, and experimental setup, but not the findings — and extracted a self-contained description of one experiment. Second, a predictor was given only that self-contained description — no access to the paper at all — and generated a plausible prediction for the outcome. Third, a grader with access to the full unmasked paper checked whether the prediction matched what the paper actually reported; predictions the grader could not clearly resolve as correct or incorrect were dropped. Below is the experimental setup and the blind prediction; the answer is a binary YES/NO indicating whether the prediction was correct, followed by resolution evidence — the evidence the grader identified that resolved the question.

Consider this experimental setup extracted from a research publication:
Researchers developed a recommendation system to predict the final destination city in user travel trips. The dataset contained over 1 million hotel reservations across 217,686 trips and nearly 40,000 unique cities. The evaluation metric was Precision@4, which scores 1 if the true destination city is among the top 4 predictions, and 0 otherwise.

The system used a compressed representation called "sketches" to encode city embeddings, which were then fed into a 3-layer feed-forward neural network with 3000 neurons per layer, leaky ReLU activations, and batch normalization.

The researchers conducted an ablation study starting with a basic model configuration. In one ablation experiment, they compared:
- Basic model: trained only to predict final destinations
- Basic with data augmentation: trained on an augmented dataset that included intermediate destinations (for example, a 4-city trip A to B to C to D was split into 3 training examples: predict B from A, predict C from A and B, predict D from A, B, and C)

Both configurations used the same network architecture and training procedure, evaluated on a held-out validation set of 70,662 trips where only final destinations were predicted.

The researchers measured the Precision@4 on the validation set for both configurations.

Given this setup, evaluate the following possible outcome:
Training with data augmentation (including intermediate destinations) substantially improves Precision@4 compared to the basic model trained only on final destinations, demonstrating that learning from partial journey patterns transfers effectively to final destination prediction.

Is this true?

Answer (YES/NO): YES